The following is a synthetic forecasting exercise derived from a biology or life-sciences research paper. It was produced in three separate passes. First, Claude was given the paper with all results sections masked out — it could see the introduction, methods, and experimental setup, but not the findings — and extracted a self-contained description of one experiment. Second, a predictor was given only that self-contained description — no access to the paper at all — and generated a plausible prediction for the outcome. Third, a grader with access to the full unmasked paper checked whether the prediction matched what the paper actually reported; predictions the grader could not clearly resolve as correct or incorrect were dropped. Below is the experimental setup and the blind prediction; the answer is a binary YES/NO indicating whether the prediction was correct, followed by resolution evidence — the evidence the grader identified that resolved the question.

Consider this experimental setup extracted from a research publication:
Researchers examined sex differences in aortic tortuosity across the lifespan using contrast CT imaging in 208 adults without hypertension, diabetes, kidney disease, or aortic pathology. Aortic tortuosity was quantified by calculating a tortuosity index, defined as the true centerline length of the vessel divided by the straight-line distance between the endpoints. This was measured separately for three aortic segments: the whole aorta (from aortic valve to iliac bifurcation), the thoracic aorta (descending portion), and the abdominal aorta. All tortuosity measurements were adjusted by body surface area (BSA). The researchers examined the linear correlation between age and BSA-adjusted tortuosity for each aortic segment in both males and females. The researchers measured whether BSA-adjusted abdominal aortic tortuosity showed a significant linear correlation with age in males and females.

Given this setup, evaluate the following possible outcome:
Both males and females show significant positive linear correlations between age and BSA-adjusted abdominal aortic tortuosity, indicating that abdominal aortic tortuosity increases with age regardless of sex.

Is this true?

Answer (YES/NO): NO